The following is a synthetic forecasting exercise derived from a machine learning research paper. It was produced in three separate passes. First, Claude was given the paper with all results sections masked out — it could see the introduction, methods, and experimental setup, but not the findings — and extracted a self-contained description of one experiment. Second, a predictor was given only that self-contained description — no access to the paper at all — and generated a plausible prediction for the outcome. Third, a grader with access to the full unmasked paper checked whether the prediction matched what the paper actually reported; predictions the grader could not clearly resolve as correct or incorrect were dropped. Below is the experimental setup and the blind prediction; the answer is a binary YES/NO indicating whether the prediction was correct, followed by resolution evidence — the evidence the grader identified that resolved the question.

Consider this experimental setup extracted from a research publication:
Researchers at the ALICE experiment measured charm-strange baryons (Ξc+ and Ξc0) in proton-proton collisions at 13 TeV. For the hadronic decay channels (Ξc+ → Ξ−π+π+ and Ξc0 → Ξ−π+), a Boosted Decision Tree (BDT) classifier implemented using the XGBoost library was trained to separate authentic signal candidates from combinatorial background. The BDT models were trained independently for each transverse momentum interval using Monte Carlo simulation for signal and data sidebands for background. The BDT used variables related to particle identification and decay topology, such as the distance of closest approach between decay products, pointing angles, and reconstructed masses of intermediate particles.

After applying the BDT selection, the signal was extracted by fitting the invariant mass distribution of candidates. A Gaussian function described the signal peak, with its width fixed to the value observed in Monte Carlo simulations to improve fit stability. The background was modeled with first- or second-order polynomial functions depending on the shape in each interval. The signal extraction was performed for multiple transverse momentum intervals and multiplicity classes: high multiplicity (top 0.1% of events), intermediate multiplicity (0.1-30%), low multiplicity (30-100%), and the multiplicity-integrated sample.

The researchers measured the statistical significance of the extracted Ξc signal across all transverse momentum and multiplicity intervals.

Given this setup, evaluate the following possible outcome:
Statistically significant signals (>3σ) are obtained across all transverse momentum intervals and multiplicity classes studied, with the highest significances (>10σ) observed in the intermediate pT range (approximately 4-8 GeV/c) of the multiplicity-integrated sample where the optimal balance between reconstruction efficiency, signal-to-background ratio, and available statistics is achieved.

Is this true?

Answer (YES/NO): NO